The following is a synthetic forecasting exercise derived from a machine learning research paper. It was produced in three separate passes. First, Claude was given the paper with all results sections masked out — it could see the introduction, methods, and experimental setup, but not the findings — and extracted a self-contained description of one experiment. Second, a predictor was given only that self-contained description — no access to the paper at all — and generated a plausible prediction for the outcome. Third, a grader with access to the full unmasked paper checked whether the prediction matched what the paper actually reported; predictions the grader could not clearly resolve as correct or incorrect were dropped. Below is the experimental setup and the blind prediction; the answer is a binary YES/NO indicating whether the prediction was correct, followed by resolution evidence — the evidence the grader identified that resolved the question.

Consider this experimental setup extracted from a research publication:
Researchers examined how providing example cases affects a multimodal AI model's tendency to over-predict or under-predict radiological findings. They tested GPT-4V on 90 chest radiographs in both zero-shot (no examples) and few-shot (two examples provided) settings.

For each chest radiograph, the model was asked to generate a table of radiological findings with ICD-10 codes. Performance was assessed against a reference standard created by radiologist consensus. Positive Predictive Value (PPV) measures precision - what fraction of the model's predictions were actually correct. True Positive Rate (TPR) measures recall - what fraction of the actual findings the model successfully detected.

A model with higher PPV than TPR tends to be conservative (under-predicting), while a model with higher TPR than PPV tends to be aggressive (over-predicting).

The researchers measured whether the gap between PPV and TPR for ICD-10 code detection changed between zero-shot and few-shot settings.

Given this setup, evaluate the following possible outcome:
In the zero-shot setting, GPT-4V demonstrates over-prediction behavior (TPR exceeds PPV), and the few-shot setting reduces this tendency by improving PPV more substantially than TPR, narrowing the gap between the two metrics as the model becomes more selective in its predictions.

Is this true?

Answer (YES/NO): NO